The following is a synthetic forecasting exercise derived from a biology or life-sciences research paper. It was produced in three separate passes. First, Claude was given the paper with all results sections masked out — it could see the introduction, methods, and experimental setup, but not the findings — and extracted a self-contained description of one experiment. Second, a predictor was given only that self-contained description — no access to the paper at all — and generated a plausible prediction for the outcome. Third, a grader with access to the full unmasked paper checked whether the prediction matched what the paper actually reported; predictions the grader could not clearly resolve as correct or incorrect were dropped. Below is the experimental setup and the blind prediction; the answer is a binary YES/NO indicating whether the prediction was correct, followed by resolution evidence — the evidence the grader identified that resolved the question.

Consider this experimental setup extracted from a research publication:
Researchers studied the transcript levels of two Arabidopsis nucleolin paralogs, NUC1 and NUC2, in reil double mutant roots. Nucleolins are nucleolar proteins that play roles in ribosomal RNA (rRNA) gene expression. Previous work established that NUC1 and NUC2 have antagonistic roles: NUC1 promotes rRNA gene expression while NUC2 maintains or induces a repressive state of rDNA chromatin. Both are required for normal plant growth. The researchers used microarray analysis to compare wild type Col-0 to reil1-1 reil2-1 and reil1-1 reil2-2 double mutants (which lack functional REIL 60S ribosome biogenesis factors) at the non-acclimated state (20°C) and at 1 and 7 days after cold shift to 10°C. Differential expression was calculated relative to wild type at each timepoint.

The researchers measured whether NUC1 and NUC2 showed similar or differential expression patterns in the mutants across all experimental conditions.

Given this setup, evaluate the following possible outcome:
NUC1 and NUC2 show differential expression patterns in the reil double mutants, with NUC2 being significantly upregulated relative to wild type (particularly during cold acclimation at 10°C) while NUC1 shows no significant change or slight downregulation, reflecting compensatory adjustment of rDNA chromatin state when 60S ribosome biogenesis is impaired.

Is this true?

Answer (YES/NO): NO